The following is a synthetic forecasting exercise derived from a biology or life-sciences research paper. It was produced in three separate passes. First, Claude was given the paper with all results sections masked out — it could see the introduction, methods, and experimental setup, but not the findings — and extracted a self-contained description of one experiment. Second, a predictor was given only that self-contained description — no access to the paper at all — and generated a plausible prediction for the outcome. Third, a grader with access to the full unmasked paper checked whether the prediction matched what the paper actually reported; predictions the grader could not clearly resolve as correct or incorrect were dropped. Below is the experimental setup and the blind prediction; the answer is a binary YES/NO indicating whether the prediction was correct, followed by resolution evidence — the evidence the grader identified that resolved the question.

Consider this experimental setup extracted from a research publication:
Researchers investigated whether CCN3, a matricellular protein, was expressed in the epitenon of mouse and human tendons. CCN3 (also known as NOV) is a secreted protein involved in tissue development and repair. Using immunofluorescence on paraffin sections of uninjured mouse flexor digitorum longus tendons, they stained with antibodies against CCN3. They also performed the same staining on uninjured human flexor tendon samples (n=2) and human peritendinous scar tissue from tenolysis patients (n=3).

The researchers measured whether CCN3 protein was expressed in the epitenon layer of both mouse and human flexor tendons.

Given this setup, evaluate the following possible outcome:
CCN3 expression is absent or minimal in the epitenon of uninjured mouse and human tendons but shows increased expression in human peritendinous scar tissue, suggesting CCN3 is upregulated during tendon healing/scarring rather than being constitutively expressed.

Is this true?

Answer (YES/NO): NO